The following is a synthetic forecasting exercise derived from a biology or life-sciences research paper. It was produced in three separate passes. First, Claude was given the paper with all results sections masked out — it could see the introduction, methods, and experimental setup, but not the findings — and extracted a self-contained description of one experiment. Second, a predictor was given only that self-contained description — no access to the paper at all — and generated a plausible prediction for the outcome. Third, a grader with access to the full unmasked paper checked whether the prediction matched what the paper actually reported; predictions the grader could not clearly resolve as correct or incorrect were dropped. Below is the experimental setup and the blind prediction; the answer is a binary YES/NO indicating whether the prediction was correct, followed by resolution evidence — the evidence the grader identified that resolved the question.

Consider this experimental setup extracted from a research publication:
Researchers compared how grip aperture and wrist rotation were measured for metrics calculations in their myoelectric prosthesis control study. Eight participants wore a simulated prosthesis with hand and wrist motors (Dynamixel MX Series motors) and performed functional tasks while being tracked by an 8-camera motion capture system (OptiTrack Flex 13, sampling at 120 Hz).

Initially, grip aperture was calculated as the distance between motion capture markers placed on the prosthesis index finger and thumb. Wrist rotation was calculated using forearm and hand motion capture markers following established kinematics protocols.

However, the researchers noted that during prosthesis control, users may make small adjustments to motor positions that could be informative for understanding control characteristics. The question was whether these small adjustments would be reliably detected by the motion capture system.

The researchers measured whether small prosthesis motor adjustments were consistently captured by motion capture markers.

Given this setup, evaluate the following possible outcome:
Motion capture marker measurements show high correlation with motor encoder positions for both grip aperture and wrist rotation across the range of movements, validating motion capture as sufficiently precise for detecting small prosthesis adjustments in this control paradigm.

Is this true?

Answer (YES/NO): NO